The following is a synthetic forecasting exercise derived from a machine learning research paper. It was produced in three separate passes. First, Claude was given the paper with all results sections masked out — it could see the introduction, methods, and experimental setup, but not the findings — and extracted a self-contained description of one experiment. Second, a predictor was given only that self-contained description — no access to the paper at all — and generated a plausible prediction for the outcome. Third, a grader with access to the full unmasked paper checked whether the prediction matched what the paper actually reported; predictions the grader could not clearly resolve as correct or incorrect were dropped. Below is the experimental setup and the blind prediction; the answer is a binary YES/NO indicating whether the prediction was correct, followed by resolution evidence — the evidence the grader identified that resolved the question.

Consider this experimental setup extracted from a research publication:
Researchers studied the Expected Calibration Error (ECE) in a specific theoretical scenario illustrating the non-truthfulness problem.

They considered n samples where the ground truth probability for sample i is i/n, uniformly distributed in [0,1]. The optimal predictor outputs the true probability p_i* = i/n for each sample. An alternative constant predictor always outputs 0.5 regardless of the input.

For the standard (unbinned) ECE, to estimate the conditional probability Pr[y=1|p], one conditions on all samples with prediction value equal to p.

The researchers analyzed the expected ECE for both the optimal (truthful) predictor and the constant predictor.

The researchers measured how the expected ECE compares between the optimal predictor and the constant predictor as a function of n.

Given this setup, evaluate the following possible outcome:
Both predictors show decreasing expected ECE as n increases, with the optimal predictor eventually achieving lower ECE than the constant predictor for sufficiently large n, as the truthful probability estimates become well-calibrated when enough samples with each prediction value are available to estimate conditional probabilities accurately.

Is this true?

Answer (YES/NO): NO